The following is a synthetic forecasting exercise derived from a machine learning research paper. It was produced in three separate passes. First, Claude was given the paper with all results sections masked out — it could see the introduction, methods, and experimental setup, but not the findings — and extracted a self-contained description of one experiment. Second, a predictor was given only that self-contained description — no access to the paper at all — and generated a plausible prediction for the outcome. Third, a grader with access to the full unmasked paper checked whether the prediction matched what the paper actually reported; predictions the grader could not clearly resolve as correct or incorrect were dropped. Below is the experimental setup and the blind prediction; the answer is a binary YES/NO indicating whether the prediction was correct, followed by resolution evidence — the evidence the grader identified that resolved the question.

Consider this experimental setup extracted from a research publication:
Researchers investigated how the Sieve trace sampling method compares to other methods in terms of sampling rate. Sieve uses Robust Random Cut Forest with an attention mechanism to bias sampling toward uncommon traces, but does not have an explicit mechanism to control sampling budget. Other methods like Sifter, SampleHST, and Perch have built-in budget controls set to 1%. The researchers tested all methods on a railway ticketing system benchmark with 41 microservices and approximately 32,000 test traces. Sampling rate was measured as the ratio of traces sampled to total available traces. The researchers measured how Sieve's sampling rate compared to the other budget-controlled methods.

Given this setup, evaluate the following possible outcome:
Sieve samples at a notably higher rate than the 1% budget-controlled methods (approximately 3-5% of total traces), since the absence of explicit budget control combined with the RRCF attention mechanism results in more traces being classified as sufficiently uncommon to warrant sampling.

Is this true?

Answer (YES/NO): NO